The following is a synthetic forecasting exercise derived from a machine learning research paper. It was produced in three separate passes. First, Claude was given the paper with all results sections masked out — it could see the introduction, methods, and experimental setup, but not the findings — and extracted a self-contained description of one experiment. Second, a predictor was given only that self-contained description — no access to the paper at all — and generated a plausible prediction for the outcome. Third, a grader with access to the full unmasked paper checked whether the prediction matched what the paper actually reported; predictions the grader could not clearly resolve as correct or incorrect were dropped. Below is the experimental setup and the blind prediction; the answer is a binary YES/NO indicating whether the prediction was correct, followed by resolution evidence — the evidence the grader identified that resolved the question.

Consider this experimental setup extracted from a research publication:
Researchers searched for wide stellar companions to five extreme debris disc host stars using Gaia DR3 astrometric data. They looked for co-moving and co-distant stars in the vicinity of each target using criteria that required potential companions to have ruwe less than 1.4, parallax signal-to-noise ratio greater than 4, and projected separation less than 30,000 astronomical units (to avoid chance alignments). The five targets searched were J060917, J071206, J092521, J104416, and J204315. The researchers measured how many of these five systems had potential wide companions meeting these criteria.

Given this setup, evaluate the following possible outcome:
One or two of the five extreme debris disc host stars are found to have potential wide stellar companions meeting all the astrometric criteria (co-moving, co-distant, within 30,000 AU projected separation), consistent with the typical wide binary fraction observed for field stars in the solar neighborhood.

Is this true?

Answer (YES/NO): NO